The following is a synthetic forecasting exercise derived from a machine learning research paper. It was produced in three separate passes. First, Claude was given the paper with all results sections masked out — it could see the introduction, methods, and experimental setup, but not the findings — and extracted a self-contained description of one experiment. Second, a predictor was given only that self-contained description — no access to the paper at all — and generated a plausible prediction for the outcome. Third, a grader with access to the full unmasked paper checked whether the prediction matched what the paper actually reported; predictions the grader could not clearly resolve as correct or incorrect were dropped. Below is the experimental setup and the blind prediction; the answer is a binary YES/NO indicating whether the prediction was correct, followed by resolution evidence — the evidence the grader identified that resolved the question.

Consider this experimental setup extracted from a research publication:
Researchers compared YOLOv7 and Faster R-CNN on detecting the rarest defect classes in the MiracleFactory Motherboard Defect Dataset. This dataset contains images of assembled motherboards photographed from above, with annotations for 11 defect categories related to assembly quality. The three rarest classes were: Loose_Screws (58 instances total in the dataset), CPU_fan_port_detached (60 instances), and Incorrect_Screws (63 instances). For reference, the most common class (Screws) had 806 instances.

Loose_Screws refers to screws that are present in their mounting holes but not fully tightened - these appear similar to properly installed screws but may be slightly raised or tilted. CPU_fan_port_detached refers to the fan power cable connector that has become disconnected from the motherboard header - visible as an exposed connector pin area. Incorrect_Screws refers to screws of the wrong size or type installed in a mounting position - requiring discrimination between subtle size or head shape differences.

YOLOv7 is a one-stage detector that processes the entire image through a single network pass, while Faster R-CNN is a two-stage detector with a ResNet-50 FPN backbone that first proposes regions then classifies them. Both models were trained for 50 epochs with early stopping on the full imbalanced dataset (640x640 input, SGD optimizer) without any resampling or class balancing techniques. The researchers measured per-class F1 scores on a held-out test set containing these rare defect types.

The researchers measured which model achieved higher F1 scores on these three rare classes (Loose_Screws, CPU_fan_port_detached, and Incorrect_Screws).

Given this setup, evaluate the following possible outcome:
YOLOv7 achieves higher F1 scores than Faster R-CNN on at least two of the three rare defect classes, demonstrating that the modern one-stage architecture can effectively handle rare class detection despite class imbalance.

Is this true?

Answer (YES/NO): YES